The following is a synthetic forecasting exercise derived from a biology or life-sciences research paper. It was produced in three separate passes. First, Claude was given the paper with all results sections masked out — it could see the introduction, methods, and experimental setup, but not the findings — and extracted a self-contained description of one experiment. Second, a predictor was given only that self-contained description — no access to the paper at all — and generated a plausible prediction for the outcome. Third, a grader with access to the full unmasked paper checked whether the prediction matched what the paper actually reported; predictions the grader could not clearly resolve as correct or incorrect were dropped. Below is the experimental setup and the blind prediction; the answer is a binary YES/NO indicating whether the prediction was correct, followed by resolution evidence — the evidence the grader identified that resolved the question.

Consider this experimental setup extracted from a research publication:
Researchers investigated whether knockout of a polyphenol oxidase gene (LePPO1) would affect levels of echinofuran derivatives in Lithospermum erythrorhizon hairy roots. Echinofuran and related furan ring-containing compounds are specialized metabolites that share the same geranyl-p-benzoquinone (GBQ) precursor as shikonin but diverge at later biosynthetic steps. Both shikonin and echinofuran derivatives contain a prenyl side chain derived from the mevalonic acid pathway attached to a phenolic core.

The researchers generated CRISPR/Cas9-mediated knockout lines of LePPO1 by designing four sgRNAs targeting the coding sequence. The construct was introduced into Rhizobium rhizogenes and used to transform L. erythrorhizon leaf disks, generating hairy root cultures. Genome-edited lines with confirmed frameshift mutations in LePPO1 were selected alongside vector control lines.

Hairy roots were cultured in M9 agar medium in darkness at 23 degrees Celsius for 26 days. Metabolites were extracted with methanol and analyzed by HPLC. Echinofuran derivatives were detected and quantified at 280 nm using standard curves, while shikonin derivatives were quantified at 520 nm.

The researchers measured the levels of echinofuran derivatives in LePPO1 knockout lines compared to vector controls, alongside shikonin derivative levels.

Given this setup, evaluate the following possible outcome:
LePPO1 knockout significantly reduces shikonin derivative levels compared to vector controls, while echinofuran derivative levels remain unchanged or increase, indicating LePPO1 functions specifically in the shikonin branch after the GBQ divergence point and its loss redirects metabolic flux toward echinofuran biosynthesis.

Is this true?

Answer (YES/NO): NO